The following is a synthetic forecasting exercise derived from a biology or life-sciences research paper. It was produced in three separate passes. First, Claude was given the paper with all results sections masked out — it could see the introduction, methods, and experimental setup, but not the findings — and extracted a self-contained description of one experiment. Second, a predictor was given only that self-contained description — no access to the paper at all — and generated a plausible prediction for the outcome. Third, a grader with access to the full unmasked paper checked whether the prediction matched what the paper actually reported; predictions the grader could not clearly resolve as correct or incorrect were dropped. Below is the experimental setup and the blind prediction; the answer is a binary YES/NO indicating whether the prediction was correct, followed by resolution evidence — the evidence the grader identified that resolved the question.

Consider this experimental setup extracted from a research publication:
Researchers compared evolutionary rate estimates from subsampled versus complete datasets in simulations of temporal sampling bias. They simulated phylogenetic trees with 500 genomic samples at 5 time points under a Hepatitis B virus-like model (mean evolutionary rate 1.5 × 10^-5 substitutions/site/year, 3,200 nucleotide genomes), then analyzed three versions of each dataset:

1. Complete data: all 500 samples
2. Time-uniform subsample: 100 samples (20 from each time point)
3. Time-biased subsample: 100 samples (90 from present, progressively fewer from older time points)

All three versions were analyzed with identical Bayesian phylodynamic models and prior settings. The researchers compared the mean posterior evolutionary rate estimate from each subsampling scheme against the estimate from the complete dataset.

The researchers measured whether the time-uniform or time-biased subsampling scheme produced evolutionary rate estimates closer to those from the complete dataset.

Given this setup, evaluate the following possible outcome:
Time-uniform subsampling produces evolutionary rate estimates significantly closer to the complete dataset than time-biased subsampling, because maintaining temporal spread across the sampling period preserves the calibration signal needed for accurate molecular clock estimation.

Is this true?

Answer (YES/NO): NO